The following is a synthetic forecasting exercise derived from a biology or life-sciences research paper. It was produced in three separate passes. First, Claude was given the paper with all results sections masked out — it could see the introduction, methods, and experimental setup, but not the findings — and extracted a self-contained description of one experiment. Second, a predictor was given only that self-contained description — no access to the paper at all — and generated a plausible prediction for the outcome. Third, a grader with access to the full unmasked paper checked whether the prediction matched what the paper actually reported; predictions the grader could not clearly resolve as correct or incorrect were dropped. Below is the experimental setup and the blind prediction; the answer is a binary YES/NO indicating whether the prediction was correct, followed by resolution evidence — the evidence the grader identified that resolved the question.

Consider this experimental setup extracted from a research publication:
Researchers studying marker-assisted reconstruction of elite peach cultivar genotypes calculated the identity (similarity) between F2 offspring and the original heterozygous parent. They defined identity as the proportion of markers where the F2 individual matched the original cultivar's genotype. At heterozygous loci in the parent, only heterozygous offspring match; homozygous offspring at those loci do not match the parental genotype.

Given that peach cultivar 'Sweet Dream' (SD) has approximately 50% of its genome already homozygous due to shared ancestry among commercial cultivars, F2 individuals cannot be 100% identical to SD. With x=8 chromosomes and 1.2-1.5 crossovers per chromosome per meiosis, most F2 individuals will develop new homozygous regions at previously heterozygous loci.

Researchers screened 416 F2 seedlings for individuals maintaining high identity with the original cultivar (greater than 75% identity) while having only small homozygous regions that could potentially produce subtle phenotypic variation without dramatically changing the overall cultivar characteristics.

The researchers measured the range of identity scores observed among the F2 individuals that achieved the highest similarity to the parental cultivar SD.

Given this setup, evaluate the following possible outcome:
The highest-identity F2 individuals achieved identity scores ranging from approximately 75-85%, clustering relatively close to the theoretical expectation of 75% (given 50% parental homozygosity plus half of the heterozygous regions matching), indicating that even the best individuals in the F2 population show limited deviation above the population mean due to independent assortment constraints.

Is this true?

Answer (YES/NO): NO